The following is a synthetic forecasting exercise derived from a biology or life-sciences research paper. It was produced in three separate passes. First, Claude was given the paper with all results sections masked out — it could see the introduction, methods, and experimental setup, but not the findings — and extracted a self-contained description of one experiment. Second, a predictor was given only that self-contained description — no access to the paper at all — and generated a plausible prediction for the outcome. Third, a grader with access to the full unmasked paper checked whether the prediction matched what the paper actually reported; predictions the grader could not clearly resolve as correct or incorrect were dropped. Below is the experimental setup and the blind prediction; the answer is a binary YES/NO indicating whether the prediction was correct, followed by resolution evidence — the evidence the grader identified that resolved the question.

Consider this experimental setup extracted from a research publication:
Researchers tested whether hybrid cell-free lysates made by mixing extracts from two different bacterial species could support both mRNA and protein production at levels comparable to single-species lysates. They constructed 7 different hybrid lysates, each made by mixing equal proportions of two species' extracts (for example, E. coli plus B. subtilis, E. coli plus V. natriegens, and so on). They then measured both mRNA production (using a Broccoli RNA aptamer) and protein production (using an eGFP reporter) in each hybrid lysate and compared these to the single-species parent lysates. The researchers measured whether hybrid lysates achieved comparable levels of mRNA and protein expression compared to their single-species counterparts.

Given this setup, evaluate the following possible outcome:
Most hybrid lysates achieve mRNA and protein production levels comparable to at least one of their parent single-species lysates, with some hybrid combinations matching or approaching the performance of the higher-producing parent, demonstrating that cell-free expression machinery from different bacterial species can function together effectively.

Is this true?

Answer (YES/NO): YES